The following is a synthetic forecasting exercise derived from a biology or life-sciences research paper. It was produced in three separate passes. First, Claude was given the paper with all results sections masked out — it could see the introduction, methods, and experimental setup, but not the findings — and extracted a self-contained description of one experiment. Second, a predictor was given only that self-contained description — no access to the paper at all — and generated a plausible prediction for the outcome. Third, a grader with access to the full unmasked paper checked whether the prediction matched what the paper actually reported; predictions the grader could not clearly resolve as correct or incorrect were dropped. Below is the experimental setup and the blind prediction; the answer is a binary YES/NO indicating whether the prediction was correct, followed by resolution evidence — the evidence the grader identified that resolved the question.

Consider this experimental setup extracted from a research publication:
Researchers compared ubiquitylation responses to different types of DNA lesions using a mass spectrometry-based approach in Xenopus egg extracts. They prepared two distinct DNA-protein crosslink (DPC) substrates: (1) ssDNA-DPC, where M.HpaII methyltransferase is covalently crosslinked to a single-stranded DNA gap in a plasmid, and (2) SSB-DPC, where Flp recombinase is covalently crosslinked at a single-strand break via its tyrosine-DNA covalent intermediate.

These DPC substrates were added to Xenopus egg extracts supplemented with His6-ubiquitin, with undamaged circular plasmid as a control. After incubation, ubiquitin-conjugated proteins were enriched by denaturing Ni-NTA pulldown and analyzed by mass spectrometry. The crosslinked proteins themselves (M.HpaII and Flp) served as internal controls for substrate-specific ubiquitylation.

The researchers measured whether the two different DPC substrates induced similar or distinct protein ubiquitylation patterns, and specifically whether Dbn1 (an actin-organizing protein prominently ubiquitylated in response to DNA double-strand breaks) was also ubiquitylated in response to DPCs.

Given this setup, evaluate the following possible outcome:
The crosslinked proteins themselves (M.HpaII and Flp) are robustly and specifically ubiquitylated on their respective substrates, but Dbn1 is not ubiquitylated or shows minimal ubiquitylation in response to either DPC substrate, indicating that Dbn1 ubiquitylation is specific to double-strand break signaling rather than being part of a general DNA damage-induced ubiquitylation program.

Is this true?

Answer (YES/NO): NO